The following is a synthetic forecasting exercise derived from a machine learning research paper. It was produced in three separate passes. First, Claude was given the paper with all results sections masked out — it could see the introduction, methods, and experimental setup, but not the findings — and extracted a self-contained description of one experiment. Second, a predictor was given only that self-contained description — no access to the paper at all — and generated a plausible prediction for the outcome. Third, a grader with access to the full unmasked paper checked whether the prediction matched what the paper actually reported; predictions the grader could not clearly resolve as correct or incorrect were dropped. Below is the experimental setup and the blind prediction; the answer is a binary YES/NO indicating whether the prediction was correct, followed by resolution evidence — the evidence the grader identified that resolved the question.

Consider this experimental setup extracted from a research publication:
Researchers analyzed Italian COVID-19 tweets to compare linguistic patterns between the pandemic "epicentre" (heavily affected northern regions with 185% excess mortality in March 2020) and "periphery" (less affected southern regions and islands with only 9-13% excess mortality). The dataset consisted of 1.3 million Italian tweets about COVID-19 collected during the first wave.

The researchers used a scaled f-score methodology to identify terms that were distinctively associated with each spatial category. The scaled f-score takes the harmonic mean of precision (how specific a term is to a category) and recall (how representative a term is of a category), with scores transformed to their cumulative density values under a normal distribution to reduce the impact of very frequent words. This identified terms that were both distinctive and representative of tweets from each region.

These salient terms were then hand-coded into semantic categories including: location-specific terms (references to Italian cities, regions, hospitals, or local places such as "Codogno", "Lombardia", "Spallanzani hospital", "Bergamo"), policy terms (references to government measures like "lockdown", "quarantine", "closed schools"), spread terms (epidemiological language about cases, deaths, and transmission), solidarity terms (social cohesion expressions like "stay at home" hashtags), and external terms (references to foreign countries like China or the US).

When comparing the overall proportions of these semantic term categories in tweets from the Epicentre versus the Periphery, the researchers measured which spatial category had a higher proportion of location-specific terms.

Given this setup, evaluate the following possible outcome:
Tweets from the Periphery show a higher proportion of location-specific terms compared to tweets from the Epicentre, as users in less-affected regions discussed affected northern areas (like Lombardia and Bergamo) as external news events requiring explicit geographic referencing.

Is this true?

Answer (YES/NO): YES